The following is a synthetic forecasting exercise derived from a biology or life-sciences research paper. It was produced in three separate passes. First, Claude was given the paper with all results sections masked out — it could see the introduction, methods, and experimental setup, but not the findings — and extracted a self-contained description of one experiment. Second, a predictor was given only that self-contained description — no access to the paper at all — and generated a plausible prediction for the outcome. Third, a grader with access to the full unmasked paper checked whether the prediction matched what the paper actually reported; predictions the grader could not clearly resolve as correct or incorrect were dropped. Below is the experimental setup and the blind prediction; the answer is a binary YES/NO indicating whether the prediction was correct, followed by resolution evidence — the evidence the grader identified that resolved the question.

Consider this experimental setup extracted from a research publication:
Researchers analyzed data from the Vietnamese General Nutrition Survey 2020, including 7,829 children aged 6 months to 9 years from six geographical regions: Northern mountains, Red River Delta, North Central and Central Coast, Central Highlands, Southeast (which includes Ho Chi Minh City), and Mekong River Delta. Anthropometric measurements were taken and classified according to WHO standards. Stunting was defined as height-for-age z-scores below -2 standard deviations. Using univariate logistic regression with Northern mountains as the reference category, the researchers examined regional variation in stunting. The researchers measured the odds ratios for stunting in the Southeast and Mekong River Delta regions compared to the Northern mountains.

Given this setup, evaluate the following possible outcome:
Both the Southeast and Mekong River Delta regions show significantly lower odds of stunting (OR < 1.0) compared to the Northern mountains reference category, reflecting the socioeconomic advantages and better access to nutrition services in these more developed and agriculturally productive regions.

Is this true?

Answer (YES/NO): YES